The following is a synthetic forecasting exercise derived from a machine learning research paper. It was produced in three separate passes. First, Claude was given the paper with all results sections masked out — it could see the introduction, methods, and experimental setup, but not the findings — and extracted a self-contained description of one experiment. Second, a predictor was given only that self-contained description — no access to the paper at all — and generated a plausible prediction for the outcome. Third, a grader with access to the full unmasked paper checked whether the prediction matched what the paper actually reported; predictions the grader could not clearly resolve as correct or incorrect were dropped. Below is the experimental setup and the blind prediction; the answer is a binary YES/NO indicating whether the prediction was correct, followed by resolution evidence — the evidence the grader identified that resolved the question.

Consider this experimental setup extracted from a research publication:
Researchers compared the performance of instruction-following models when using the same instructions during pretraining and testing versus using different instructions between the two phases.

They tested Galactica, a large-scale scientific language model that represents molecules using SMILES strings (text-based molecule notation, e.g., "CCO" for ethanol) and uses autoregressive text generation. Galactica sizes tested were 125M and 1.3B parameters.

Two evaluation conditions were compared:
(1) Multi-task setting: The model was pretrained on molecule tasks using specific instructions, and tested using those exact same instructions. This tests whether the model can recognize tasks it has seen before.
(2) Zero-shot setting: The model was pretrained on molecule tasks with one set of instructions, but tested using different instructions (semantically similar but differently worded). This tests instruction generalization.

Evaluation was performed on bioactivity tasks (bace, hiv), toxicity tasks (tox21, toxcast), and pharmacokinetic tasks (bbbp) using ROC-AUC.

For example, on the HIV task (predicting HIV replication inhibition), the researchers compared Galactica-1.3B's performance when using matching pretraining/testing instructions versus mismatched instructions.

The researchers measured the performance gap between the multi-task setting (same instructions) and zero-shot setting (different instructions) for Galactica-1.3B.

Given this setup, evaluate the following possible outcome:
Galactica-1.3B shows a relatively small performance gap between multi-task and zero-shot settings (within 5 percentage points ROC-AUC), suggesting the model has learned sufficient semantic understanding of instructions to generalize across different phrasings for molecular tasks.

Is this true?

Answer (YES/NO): NO